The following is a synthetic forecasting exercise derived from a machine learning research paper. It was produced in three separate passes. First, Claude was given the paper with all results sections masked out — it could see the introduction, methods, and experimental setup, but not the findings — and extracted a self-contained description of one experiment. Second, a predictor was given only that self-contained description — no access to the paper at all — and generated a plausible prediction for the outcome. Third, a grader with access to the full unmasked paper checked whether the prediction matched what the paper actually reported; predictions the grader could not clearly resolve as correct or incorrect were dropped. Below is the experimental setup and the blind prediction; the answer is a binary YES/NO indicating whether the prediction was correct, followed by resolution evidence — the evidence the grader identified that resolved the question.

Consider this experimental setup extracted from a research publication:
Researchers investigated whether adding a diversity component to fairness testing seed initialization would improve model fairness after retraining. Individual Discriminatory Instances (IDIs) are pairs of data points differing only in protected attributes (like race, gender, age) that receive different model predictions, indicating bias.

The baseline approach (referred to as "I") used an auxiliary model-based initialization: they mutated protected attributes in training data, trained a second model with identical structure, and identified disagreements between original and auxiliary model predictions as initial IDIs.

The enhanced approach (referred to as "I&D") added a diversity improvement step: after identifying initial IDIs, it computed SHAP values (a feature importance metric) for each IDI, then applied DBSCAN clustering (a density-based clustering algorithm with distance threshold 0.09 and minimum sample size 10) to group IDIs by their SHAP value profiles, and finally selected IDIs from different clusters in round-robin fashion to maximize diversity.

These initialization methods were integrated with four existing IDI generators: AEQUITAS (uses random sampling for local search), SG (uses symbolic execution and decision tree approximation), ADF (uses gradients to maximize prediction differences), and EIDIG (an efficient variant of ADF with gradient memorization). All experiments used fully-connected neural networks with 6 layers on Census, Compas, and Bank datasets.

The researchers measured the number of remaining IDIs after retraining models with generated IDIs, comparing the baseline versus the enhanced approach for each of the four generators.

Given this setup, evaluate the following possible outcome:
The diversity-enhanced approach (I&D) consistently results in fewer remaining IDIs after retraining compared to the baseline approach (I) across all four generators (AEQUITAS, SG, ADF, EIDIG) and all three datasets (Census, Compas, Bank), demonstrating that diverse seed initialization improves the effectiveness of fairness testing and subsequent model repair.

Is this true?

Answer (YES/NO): YES